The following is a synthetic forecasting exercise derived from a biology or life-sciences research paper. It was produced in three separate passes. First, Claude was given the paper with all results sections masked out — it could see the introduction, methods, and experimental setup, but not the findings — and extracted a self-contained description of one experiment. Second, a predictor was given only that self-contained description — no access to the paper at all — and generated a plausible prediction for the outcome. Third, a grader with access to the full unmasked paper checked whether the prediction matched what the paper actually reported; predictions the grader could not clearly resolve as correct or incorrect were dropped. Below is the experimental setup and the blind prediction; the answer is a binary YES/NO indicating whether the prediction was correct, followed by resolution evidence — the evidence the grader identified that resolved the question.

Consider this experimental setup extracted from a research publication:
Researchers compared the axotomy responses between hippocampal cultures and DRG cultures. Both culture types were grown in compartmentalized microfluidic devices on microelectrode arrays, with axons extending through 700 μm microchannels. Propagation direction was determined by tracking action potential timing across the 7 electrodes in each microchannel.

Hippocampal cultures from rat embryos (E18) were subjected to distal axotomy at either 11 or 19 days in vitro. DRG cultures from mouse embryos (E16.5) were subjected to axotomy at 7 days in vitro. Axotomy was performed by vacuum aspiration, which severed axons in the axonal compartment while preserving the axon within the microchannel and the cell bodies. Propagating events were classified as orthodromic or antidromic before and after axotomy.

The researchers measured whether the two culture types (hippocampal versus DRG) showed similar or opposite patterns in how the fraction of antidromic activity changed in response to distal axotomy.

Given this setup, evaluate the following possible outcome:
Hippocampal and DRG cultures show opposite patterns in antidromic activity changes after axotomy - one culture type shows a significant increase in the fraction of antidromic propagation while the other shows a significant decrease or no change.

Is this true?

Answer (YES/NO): YES